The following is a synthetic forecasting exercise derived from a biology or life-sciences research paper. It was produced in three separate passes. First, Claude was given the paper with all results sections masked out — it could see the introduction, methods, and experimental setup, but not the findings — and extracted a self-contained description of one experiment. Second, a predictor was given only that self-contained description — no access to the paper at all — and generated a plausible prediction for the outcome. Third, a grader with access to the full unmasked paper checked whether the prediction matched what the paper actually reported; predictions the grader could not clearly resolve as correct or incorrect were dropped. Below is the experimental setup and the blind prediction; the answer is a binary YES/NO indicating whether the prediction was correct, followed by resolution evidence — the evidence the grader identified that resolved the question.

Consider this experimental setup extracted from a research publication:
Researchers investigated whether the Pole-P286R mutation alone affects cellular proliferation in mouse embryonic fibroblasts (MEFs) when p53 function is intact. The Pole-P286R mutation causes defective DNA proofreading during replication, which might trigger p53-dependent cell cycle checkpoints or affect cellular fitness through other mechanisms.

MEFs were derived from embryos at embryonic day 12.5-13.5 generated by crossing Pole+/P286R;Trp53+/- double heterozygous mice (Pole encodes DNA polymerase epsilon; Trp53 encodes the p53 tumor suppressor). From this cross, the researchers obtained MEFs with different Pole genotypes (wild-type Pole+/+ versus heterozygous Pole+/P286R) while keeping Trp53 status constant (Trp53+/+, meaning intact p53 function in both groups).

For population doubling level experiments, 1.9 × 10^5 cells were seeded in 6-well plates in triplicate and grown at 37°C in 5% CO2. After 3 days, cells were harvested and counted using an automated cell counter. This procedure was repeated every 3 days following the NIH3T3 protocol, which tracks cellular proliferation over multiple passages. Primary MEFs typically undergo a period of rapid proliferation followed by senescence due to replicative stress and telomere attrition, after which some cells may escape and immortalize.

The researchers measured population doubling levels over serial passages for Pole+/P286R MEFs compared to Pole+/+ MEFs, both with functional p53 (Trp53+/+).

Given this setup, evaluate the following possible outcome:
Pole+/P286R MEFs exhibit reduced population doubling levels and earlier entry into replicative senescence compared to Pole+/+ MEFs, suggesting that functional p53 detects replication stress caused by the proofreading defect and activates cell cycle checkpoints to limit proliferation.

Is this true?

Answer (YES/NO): NO